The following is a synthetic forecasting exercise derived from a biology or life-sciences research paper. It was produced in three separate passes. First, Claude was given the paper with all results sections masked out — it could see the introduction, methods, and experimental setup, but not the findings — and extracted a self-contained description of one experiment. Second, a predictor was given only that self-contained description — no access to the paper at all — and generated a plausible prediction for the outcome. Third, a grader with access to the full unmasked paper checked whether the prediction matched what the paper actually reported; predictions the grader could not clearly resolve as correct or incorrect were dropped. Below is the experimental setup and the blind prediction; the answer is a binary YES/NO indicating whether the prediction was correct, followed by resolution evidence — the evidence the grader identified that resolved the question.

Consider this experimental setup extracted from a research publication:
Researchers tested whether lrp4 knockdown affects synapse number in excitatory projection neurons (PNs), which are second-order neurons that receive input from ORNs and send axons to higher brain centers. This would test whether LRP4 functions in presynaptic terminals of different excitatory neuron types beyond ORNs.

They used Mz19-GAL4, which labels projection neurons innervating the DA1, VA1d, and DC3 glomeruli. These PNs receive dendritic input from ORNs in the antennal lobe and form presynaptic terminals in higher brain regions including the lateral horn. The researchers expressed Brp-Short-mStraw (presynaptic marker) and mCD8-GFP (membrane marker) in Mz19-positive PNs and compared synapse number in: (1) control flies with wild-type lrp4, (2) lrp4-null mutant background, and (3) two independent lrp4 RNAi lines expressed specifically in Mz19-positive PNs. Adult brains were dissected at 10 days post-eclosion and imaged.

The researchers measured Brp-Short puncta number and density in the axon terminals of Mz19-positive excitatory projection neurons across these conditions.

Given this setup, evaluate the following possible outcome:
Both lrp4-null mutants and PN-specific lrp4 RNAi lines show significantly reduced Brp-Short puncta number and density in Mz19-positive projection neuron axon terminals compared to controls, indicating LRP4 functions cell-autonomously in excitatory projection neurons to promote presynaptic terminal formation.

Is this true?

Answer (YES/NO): YES